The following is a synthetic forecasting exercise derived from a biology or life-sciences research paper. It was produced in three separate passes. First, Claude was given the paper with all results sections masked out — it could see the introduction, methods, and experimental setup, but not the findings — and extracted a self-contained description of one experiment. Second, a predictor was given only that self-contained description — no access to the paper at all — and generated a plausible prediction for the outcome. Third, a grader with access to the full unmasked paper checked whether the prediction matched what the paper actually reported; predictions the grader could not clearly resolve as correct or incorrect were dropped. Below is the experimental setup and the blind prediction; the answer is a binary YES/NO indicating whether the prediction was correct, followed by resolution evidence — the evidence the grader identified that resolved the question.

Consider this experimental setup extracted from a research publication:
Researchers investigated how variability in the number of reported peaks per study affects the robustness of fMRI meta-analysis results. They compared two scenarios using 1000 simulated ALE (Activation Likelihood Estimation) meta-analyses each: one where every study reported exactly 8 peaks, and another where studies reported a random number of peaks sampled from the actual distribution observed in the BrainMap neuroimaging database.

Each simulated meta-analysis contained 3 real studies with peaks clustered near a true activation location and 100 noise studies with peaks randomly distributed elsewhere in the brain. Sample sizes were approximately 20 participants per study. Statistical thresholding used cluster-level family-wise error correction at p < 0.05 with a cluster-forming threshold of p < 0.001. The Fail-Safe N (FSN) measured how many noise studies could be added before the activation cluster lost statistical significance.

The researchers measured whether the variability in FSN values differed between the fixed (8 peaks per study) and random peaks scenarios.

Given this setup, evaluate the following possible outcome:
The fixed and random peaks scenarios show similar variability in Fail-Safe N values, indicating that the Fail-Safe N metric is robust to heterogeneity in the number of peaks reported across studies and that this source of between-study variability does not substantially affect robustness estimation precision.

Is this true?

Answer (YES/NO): NO